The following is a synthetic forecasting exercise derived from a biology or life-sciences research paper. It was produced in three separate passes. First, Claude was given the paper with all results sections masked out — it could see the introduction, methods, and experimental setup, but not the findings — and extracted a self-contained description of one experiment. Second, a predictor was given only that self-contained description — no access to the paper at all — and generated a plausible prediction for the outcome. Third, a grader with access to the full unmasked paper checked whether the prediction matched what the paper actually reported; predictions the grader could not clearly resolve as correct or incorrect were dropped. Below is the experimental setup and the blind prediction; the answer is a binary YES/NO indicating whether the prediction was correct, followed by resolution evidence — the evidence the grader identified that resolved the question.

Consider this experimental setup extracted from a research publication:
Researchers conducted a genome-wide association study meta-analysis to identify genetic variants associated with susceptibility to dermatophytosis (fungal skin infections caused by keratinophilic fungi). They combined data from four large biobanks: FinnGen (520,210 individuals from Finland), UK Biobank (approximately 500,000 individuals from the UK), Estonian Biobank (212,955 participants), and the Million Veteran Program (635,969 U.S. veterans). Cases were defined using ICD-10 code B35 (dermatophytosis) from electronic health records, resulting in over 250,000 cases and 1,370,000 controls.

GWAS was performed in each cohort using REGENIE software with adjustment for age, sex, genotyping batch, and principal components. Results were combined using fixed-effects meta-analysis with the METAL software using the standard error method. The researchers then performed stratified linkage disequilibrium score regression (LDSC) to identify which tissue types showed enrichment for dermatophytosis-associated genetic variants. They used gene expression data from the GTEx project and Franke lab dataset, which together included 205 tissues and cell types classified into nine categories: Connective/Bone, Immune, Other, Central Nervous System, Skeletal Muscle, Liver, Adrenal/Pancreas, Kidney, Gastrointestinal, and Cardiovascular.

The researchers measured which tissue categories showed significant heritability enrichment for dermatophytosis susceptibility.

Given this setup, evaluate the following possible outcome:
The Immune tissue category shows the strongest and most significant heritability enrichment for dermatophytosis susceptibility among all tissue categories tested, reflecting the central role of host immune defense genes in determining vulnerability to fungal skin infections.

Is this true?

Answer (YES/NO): NO